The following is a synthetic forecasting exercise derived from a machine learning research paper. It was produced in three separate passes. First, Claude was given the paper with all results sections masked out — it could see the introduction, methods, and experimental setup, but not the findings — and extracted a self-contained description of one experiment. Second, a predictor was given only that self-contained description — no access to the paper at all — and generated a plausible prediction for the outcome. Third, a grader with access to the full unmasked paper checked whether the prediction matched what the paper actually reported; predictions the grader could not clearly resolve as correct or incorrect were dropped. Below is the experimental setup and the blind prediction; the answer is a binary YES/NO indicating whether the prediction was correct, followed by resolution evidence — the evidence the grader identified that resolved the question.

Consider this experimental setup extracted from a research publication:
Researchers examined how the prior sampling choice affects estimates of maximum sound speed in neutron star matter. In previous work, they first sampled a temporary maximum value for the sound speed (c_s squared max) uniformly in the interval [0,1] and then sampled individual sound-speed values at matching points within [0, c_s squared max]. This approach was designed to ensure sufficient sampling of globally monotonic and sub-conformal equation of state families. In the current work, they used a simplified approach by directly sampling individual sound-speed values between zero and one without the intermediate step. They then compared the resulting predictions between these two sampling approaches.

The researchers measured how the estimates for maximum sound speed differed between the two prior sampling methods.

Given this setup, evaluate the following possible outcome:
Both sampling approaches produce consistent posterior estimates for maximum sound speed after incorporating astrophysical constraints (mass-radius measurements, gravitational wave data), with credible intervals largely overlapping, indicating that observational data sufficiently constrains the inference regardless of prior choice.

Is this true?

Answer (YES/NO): NO